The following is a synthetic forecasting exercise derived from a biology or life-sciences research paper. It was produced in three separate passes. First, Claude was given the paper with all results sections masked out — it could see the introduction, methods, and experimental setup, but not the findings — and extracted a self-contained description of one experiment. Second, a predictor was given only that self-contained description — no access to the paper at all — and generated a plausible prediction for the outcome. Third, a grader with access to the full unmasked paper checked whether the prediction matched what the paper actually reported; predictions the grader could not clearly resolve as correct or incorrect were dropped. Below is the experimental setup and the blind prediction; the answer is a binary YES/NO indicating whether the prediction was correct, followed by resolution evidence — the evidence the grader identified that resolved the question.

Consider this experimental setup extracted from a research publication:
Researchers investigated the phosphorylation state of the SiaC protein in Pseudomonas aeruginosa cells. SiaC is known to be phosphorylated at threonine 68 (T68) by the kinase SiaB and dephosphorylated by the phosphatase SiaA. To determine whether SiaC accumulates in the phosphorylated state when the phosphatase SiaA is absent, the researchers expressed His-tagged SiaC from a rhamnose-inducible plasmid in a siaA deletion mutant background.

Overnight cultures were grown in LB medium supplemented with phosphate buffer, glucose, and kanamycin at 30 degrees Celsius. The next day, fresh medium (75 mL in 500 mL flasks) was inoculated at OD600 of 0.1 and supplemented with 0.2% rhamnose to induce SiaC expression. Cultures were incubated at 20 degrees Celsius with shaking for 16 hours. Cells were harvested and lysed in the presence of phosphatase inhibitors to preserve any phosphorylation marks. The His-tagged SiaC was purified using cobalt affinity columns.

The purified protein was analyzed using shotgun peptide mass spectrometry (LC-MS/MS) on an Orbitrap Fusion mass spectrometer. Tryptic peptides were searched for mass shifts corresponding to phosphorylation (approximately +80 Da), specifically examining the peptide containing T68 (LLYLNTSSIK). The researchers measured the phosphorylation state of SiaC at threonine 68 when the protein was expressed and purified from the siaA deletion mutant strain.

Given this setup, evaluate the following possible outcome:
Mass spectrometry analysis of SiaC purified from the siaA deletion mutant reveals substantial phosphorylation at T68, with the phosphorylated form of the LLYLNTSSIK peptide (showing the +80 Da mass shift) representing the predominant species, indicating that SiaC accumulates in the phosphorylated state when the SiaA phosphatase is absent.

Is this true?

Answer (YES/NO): YES